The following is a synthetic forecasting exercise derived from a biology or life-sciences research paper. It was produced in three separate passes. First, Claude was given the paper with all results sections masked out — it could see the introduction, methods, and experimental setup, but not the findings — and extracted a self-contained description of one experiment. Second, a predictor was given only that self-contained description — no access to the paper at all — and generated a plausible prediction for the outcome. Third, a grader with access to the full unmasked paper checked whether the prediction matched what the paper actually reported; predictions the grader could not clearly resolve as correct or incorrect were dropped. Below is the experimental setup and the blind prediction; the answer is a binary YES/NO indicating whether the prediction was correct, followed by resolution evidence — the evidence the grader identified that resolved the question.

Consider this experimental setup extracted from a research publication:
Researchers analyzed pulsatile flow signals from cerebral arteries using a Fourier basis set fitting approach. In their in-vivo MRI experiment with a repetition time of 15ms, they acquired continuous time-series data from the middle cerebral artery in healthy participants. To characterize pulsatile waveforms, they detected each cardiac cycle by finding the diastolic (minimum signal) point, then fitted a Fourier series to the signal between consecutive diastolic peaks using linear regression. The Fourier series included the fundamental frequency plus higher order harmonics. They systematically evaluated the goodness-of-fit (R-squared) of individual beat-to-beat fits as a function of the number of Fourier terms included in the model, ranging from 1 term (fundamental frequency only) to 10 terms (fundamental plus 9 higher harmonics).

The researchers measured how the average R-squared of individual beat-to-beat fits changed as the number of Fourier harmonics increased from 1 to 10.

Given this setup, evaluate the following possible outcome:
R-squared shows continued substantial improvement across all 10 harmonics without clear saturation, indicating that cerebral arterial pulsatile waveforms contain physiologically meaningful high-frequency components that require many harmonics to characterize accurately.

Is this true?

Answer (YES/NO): NO